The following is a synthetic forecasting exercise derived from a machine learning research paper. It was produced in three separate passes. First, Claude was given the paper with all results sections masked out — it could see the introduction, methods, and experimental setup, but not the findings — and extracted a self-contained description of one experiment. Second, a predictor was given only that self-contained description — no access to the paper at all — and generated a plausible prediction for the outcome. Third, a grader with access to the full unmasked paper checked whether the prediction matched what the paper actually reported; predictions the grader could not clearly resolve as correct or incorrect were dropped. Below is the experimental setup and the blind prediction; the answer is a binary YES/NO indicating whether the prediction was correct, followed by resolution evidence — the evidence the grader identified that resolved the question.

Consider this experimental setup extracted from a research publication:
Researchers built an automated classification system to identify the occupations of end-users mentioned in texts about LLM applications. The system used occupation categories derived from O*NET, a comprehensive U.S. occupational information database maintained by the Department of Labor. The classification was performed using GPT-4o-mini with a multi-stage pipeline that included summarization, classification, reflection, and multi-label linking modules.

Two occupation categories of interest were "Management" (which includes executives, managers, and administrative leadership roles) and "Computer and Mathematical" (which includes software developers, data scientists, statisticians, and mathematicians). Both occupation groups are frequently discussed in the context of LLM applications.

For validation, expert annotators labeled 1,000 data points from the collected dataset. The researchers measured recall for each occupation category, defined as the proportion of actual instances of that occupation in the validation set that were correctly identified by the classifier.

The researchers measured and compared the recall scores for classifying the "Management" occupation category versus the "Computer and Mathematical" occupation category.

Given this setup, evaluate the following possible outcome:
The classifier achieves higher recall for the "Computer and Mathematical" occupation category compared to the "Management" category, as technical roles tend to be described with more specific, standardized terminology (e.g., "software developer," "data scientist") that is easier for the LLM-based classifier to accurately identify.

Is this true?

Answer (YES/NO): YES